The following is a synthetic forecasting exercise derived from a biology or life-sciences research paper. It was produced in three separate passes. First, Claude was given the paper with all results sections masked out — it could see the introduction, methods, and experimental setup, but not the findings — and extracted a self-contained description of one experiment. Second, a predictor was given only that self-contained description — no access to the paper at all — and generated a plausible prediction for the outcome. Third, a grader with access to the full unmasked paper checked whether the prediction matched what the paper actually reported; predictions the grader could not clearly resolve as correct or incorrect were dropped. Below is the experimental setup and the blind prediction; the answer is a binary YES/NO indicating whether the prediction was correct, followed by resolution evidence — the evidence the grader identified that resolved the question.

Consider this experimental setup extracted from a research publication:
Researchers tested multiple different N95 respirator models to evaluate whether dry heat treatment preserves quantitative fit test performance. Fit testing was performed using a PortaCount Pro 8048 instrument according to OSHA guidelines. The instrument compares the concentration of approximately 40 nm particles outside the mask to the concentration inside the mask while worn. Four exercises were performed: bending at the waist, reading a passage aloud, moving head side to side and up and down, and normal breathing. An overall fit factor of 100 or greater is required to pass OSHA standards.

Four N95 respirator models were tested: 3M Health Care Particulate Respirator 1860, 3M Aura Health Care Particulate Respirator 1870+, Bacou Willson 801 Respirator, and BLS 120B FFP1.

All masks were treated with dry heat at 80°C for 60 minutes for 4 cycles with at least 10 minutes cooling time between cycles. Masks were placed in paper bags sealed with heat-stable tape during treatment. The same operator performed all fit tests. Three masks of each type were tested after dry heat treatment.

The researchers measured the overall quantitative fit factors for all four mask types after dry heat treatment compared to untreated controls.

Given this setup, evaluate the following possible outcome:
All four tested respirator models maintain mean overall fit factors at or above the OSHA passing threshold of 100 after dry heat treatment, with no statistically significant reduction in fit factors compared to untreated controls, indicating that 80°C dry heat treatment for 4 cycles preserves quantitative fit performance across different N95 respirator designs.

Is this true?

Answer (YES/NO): NO